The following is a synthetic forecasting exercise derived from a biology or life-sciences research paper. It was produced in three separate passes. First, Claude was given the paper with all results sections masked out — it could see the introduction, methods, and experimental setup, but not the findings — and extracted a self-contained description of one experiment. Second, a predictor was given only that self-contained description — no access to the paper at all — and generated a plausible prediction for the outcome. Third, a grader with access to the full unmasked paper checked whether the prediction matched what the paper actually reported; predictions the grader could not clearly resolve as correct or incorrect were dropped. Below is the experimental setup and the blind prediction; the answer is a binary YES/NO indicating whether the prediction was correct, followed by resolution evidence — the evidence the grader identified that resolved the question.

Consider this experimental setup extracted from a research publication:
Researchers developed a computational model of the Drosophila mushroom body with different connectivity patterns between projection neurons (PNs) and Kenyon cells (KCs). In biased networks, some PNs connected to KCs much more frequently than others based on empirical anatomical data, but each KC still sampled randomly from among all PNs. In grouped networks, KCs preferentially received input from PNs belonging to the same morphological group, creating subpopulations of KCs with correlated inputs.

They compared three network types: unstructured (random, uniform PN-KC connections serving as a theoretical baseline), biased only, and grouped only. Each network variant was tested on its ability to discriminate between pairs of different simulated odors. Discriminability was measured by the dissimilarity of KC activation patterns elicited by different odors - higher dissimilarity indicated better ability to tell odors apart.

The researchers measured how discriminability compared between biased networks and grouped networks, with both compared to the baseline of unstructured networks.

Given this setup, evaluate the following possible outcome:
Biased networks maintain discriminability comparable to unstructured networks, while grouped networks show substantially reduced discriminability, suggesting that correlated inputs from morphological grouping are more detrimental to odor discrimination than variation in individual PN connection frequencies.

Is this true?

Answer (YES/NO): NO